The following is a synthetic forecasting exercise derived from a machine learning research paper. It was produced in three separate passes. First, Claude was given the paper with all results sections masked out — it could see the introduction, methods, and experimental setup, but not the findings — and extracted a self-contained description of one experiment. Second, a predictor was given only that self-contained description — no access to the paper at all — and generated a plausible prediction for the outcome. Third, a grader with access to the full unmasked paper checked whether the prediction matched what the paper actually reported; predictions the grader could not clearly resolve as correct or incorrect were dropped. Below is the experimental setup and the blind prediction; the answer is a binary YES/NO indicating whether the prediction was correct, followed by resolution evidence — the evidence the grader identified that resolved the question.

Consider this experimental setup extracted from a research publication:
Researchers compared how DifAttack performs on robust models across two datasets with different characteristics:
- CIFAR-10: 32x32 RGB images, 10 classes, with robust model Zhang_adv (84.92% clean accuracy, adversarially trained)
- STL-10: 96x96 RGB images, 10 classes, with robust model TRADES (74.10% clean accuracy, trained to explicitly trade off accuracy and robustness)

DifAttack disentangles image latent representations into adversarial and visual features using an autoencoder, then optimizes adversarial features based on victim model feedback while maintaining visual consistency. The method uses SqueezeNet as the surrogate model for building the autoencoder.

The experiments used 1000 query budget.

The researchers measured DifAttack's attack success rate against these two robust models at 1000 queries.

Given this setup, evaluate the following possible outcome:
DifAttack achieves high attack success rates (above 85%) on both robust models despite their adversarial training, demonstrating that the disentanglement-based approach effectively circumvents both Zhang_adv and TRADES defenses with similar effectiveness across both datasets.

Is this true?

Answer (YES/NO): NO